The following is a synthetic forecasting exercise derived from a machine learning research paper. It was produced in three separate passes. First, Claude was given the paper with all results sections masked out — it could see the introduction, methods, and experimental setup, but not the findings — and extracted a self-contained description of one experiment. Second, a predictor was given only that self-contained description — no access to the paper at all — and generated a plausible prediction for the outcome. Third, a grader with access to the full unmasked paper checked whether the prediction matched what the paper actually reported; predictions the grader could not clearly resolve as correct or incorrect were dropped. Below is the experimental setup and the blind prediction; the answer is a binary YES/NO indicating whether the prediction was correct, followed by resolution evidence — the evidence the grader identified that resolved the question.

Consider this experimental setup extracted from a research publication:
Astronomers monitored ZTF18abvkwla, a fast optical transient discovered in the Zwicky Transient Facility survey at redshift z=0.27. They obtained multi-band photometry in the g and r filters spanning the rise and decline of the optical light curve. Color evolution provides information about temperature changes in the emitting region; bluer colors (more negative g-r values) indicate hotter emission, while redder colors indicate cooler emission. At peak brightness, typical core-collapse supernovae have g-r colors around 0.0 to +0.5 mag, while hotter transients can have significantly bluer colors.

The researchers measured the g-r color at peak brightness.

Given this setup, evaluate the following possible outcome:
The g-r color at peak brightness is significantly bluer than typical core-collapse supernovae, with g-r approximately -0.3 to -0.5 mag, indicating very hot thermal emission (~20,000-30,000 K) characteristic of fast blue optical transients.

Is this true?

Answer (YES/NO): NO